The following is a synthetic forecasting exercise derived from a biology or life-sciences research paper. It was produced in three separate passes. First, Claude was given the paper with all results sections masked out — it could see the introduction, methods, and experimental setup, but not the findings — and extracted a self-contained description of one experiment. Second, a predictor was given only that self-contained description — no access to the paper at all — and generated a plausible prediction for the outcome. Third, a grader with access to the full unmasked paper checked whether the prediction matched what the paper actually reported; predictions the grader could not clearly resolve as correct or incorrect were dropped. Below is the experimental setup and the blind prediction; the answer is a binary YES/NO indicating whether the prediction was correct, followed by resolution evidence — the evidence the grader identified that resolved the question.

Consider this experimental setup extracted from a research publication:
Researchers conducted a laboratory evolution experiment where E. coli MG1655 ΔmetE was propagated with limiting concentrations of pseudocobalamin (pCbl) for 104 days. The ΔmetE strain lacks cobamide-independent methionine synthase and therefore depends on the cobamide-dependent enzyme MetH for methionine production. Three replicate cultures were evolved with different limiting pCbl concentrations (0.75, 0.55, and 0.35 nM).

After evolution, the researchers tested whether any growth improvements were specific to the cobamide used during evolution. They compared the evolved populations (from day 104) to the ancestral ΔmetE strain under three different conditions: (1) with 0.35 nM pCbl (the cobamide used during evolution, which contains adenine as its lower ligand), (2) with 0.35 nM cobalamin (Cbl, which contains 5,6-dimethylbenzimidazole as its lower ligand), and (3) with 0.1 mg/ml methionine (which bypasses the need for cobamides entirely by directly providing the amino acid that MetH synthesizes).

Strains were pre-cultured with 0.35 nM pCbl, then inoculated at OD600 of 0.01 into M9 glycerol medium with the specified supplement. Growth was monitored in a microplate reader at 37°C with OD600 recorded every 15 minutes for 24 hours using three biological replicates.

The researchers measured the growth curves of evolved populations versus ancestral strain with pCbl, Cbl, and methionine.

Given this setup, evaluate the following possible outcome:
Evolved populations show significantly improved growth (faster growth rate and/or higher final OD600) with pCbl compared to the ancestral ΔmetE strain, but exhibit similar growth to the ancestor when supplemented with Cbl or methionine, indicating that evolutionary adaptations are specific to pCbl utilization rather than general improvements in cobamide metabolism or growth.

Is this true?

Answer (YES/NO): NO